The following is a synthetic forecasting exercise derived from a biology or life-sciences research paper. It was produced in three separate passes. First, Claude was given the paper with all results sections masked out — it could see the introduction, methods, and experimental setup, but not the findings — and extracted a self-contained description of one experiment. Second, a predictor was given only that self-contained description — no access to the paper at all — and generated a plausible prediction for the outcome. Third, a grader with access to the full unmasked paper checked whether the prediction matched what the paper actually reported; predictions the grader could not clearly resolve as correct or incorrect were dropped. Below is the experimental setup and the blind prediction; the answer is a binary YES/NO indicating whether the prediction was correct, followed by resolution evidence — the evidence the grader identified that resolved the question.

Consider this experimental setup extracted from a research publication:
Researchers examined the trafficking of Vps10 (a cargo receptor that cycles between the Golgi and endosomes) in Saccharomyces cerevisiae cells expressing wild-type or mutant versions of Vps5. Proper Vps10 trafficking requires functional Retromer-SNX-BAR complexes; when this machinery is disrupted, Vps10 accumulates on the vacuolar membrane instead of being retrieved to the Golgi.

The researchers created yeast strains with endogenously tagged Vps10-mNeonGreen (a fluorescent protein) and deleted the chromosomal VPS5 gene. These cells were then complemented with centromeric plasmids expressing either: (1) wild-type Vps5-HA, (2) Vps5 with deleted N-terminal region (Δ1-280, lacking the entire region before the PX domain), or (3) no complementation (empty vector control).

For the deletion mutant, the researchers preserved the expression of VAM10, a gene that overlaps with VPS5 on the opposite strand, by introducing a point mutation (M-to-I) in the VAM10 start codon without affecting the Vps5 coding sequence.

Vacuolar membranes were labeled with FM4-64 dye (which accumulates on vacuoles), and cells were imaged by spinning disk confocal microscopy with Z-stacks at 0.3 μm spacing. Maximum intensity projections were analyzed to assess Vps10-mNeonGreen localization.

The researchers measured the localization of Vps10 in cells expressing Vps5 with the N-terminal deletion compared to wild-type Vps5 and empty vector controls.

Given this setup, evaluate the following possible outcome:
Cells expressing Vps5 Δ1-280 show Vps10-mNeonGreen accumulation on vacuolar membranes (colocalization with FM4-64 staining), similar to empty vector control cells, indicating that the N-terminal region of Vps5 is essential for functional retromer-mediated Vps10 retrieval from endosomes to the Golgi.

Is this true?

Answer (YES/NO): YES